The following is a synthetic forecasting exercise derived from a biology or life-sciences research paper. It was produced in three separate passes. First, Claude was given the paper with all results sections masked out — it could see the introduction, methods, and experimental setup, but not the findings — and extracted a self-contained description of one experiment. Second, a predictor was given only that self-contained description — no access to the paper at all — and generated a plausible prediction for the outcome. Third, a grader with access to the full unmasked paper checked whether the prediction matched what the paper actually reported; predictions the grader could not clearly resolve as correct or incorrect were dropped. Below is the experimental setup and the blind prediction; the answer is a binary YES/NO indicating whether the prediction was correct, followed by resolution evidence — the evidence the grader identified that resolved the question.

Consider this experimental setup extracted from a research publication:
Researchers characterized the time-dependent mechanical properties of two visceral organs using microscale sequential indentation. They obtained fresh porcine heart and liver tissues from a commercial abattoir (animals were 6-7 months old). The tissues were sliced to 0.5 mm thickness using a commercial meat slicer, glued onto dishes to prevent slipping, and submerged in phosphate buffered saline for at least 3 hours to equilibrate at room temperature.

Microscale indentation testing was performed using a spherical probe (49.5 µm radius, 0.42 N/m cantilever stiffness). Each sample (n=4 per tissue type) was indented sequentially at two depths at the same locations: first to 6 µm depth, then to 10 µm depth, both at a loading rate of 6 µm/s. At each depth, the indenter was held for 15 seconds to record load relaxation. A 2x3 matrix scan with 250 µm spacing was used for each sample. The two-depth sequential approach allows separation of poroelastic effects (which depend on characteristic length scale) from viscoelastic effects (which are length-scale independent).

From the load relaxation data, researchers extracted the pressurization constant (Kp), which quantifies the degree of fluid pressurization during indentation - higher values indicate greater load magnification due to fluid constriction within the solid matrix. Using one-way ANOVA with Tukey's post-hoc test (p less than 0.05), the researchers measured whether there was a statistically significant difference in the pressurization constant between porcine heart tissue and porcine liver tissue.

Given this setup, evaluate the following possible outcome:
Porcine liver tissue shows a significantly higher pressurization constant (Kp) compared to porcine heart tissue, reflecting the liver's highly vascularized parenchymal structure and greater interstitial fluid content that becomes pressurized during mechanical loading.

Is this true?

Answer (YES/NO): NO